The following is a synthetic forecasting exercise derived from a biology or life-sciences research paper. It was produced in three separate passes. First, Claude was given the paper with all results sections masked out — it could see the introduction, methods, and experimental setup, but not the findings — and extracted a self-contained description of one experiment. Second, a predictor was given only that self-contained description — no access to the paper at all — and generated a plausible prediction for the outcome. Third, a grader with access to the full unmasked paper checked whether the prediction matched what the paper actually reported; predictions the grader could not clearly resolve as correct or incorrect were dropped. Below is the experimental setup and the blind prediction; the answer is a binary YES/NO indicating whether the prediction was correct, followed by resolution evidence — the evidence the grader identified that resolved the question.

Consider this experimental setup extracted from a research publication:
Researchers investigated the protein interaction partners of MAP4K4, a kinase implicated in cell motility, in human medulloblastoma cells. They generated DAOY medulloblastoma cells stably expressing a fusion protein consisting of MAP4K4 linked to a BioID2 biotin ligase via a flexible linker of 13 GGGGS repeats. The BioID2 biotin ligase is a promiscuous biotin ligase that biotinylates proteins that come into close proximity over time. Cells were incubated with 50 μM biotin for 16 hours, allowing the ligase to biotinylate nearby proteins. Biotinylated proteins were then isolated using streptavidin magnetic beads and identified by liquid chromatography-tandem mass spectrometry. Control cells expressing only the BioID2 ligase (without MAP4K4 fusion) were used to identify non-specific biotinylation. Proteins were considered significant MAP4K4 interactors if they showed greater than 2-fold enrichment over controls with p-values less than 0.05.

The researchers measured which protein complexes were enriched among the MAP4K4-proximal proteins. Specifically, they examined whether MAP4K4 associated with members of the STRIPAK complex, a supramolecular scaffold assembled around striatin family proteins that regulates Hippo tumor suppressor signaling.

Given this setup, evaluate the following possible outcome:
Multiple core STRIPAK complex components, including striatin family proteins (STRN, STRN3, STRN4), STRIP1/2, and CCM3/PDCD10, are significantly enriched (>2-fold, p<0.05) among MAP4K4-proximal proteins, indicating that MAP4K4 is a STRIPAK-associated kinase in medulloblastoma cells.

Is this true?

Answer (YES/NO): YES